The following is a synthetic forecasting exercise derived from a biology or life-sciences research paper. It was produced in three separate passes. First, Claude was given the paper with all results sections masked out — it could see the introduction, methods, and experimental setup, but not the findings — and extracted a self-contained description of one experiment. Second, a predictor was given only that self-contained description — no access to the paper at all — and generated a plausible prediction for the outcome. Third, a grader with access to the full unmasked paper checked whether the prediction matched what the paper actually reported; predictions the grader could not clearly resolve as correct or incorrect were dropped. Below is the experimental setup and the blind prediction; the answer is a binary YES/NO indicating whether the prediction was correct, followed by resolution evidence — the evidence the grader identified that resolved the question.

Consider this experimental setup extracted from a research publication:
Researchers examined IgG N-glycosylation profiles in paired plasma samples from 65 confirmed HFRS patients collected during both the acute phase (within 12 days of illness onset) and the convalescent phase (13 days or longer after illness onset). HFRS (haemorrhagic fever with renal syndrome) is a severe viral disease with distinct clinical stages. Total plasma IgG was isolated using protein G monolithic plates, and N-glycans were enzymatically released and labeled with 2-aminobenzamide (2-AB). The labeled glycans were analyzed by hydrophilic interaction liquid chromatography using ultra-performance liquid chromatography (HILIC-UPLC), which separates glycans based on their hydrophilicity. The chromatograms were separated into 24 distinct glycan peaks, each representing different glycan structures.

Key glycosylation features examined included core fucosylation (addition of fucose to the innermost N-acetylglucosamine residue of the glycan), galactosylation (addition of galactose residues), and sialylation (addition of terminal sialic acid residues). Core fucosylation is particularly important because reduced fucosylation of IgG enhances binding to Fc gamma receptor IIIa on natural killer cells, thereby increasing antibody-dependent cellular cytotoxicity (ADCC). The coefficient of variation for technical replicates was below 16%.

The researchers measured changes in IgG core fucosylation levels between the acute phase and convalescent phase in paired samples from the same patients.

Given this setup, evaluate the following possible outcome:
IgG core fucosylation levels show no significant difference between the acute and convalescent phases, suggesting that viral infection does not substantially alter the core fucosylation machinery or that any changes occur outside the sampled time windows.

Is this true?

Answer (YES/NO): NO